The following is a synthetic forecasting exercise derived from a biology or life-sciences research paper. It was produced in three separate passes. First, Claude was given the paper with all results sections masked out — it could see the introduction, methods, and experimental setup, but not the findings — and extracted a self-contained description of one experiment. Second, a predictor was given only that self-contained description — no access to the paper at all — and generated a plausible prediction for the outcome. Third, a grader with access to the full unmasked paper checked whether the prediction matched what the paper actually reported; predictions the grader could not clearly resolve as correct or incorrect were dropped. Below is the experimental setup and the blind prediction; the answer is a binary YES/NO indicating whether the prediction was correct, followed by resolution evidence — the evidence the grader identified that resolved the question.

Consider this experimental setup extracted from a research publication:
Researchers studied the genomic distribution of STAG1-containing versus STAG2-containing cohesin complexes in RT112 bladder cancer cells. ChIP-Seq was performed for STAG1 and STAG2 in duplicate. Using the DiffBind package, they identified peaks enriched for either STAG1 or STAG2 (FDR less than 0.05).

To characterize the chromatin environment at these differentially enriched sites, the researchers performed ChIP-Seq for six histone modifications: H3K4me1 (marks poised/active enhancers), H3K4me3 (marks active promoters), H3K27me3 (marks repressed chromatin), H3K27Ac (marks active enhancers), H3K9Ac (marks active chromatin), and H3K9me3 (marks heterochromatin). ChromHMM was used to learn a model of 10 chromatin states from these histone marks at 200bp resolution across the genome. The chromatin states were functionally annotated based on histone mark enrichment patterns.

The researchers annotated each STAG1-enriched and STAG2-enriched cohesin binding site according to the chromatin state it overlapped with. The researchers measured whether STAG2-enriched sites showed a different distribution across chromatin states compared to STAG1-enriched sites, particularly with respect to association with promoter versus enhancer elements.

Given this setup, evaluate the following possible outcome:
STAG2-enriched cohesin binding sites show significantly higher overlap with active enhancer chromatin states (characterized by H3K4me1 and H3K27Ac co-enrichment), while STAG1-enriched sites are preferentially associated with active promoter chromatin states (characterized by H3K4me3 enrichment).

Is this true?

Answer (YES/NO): NO